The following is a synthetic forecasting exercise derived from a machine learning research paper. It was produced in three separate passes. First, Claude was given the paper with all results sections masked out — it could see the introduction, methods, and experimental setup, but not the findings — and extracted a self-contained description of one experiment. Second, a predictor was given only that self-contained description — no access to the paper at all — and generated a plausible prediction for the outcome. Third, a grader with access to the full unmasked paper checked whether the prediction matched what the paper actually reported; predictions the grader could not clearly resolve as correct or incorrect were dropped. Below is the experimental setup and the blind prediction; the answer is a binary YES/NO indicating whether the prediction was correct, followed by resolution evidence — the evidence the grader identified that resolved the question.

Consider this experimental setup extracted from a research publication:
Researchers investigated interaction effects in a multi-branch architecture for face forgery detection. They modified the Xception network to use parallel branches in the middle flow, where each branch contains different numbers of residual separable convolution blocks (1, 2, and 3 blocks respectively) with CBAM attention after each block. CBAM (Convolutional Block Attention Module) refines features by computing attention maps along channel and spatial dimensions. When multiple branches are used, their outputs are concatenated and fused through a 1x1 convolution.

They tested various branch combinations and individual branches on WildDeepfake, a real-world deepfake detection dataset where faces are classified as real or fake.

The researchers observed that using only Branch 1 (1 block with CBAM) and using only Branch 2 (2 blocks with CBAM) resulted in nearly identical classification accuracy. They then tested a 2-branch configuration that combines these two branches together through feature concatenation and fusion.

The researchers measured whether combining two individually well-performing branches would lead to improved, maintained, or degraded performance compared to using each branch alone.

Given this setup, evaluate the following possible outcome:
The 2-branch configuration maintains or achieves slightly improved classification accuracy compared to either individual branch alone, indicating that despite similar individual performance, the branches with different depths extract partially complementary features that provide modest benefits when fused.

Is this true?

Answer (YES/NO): NO